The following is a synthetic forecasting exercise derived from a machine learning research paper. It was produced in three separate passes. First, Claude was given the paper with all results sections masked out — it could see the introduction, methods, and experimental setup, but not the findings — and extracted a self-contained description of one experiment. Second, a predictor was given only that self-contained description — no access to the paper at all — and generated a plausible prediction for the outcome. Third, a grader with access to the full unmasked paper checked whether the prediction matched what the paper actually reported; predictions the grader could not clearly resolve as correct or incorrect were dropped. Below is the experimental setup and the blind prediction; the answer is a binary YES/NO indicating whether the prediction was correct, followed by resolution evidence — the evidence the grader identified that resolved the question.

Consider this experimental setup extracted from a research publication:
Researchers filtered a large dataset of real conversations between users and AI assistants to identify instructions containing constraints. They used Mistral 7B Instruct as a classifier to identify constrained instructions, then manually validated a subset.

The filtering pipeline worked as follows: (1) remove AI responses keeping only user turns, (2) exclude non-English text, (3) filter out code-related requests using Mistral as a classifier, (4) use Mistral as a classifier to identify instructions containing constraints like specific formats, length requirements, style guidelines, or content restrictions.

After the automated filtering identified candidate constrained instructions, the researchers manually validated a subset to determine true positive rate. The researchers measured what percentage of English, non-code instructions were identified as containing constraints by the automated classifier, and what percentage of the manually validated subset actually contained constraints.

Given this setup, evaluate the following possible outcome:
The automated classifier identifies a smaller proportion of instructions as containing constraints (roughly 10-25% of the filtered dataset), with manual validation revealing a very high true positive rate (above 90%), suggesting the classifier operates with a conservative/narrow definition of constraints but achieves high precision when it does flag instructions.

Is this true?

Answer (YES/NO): NO